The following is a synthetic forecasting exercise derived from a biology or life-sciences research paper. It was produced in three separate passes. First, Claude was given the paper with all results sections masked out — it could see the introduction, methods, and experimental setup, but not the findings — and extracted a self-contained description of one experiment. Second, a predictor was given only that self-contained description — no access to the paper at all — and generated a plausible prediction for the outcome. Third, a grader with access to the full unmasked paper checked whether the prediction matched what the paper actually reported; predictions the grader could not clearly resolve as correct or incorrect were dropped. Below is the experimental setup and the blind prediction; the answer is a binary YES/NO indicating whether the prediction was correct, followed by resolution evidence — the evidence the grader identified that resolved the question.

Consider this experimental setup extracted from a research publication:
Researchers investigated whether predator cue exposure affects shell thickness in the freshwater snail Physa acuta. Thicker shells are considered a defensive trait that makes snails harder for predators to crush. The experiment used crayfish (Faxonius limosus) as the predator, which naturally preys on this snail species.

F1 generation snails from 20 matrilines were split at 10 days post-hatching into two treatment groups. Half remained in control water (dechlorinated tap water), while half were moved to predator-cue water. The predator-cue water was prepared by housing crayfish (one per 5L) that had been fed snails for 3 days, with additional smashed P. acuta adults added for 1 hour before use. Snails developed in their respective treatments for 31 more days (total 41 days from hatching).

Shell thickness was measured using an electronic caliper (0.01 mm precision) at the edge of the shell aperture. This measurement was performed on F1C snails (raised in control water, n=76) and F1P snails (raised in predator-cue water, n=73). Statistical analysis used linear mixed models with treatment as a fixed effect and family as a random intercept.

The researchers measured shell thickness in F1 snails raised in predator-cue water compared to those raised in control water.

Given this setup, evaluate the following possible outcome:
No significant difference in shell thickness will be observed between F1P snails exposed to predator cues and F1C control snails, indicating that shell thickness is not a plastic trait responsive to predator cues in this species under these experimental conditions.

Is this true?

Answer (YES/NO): NO